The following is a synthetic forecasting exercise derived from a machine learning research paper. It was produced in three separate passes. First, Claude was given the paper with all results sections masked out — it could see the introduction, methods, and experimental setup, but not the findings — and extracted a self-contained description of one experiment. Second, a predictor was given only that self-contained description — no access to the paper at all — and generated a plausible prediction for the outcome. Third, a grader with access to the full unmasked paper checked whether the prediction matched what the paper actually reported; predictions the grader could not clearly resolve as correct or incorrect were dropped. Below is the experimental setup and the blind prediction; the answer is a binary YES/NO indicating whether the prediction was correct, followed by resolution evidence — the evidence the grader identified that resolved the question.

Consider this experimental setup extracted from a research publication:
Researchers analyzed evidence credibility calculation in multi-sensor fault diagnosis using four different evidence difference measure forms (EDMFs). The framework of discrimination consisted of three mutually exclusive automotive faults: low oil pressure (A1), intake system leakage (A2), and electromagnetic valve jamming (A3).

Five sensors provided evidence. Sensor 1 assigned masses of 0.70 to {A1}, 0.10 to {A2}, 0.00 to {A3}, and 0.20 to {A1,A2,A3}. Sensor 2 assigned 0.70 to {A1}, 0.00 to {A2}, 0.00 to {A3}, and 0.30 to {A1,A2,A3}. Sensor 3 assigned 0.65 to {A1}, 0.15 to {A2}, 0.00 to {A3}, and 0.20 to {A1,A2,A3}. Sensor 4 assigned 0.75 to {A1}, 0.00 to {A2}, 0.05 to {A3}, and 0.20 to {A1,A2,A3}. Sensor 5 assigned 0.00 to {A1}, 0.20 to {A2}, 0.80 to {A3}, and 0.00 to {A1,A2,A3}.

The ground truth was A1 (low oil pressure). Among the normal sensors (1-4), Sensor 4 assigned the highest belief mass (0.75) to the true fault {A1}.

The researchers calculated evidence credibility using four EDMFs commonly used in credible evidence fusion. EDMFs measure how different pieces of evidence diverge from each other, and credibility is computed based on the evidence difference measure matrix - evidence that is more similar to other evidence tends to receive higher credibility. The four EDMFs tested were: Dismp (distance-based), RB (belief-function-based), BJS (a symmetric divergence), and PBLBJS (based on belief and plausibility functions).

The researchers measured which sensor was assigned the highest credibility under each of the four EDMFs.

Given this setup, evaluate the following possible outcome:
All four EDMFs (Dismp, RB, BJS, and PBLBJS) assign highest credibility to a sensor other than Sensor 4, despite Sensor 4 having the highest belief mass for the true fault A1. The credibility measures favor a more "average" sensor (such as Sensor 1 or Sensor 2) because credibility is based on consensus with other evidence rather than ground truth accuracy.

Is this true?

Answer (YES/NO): YES